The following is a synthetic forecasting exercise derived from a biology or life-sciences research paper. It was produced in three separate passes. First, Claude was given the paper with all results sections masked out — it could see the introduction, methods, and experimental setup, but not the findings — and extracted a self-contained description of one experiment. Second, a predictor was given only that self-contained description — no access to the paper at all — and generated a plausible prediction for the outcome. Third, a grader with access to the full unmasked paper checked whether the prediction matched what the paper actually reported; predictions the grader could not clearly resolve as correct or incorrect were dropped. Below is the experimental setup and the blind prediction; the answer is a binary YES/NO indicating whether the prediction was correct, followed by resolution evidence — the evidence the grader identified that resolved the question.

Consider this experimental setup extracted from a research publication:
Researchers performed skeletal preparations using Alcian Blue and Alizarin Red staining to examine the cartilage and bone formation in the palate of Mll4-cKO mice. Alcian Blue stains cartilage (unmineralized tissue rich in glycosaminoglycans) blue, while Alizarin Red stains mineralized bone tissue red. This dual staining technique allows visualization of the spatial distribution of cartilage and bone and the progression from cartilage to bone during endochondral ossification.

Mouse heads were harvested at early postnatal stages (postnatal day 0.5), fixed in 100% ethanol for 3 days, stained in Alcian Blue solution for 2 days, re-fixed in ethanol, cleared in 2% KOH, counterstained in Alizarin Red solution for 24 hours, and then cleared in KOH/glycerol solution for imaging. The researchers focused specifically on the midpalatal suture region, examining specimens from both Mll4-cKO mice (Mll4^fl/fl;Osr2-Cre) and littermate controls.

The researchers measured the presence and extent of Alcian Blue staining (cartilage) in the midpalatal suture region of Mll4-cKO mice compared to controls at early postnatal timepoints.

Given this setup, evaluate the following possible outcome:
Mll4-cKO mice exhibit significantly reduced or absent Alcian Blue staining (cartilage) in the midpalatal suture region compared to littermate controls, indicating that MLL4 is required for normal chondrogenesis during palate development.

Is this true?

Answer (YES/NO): YES